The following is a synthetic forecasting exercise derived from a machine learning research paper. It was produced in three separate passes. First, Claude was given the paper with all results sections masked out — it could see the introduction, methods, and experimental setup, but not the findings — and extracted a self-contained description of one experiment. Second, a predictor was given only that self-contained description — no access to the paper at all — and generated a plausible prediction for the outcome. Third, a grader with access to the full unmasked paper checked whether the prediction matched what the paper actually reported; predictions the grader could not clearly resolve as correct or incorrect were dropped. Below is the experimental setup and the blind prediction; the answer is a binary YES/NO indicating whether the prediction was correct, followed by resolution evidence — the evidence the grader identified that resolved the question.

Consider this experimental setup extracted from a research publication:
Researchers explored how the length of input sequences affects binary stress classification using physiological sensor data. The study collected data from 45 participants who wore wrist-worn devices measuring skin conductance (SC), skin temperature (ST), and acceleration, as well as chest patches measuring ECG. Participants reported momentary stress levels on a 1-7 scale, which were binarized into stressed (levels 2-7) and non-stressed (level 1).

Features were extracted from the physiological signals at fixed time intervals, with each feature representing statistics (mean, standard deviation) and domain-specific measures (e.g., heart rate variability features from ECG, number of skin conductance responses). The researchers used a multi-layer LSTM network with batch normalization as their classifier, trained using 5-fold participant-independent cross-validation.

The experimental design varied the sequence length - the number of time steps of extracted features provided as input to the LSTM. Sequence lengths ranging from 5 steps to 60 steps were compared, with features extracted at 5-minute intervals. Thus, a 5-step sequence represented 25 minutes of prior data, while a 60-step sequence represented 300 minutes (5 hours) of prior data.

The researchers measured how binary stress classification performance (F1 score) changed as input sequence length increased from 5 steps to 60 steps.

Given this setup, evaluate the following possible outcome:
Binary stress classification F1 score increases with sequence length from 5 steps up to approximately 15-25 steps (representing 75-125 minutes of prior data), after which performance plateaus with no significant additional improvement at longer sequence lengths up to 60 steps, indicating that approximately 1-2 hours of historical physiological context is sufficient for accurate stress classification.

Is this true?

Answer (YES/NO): NO